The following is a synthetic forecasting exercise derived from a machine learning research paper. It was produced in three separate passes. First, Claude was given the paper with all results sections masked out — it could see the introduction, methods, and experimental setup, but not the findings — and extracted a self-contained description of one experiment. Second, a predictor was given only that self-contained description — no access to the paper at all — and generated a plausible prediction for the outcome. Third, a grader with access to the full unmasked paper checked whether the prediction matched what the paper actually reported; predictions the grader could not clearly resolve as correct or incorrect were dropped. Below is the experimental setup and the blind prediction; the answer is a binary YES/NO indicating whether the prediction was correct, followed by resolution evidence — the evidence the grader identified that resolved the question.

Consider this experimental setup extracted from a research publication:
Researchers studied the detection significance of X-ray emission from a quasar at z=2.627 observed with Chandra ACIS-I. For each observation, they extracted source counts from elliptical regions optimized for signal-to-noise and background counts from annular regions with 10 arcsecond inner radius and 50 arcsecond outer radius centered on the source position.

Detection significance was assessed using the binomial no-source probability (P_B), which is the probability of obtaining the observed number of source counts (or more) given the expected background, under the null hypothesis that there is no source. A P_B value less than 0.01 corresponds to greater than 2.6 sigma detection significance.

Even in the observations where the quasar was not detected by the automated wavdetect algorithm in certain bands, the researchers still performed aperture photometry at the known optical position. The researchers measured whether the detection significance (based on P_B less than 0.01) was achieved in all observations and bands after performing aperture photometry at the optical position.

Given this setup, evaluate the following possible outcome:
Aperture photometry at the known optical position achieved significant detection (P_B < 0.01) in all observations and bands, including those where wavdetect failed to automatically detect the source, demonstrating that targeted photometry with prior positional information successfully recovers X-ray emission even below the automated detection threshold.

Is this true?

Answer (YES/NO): YES